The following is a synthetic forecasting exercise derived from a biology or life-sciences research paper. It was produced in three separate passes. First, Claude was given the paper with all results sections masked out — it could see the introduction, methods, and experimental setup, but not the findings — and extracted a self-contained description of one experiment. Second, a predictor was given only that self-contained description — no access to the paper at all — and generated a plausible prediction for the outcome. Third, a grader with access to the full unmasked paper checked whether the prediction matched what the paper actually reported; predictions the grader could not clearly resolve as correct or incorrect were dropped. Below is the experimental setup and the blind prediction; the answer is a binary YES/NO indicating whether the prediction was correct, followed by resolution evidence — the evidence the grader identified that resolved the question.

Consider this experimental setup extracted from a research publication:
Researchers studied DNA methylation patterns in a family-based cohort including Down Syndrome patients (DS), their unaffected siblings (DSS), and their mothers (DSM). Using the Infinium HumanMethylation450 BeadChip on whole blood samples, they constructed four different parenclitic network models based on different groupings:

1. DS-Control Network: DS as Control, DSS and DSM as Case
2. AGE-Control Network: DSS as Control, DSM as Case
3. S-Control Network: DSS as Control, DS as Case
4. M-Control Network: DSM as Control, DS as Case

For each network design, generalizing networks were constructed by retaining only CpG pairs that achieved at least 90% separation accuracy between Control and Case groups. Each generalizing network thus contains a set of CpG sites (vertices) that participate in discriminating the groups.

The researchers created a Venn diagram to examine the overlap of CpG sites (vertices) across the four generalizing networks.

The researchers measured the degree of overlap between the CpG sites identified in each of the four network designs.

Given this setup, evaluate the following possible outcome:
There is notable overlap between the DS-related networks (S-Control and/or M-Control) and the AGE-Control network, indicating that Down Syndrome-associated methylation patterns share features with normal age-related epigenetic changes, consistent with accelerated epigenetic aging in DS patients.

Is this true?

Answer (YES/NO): NO